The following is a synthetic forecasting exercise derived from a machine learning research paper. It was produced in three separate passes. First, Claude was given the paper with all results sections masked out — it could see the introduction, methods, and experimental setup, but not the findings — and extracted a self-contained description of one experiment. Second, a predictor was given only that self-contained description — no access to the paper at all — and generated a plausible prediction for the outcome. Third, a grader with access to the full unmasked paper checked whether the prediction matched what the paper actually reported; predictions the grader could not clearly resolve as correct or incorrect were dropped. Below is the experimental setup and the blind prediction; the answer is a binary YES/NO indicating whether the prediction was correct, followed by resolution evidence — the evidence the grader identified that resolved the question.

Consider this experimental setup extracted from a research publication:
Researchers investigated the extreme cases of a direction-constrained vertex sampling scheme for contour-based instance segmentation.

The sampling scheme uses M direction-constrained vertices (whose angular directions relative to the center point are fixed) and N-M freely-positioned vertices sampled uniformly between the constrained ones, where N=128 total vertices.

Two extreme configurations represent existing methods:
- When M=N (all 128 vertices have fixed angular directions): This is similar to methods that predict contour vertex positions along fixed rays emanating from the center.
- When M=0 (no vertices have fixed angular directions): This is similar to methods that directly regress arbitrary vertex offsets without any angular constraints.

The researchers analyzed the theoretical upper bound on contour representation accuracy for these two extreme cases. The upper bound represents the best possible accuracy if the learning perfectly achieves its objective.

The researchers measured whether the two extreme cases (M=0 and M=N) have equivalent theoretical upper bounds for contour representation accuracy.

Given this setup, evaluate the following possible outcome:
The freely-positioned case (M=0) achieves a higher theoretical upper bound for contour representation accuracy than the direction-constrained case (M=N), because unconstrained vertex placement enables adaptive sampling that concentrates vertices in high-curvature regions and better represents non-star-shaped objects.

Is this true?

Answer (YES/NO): YES